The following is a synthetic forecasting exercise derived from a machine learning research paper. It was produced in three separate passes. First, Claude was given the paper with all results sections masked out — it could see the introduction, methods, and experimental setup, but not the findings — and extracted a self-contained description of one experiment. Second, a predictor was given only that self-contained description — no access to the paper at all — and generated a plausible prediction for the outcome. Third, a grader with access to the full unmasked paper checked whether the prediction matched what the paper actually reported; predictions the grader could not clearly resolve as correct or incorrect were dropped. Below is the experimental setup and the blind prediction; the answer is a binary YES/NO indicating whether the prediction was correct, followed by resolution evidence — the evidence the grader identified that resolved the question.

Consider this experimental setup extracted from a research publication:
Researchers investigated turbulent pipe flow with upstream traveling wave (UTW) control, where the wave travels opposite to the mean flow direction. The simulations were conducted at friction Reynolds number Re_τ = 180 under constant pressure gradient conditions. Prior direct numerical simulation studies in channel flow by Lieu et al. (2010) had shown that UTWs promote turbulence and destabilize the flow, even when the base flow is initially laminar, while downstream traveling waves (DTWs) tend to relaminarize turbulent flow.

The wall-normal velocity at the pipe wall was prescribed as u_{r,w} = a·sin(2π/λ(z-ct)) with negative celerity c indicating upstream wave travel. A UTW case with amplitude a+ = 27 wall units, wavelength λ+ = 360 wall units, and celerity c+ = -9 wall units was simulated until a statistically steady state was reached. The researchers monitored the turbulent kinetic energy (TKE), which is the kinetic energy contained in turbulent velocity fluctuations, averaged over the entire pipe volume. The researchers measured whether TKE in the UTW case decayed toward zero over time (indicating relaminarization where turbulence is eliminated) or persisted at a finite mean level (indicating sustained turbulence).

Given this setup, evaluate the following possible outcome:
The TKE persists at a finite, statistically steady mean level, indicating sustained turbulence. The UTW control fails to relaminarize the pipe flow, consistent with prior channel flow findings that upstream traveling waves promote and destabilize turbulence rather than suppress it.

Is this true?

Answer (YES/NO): YES